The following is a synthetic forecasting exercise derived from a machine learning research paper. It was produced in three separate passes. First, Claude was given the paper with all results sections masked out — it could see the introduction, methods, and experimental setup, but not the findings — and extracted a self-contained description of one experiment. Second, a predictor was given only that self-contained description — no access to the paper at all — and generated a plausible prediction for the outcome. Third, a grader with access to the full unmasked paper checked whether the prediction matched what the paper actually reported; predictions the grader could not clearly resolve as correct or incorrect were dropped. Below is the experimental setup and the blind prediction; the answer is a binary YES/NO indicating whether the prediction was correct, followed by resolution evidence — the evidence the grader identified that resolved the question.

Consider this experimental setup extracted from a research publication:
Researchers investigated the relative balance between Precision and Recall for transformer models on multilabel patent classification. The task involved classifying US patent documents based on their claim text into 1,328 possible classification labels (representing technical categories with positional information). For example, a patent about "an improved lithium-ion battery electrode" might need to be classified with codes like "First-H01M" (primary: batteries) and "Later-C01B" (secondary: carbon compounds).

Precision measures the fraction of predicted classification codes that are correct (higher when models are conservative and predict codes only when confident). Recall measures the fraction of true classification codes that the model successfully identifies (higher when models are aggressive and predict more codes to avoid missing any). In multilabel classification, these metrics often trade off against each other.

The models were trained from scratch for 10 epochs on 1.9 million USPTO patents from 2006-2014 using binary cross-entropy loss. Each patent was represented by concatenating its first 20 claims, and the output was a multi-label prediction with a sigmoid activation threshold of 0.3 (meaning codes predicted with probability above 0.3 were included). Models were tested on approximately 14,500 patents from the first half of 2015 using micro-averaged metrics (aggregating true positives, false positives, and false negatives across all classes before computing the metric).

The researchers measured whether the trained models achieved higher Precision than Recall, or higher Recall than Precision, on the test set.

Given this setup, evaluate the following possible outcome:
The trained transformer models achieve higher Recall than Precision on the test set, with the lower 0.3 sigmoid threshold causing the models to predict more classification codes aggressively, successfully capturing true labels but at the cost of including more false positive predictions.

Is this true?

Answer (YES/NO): NO